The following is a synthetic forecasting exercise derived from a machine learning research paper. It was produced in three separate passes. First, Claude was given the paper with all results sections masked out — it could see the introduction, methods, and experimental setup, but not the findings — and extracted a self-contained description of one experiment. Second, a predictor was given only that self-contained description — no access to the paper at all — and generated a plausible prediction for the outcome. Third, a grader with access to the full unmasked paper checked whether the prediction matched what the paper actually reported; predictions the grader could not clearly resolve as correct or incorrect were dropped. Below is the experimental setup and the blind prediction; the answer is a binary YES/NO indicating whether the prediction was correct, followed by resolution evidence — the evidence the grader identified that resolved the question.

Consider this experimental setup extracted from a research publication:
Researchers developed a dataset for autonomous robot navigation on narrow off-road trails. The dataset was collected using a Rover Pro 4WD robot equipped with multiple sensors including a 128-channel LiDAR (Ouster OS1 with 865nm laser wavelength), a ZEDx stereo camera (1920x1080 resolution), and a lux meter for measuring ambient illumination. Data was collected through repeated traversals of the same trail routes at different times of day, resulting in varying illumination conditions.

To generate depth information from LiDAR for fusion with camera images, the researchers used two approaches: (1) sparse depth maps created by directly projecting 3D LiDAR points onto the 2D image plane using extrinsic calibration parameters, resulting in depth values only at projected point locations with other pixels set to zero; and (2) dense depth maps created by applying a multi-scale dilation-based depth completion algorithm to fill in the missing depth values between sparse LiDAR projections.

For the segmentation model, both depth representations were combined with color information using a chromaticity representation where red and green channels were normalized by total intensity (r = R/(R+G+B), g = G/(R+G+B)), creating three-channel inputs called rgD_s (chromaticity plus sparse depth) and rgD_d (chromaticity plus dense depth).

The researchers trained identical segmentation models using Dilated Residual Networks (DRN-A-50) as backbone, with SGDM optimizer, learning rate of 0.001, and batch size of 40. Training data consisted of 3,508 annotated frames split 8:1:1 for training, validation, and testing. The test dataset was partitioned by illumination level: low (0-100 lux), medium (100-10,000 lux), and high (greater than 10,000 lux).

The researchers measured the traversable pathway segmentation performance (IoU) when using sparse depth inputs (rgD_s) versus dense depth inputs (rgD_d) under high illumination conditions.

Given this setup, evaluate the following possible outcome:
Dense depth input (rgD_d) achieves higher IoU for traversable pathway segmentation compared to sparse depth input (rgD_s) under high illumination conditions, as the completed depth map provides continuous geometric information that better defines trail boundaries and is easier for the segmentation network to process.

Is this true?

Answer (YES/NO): YES